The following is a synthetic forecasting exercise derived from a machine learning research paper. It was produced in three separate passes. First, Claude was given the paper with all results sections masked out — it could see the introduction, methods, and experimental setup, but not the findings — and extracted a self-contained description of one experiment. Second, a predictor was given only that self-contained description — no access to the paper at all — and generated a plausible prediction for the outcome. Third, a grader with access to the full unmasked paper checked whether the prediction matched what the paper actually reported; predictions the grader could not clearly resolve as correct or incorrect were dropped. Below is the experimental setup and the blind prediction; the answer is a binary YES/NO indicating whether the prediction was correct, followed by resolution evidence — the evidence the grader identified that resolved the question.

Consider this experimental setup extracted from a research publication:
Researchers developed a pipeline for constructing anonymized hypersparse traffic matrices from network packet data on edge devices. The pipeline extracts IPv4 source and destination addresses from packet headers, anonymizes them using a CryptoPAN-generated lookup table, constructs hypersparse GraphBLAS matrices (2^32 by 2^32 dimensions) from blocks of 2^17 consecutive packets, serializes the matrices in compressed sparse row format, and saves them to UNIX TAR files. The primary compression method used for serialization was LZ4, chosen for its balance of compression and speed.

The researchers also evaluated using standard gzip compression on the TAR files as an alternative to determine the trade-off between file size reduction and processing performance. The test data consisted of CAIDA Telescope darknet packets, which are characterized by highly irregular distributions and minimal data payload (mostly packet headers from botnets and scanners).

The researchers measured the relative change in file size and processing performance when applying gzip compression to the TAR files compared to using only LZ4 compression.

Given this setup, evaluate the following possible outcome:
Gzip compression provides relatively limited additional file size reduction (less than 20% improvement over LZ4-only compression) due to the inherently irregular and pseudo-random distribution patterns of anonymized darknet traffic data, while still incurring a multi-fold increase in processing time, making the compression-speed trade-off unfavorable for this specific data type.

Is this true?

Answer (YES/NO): NO